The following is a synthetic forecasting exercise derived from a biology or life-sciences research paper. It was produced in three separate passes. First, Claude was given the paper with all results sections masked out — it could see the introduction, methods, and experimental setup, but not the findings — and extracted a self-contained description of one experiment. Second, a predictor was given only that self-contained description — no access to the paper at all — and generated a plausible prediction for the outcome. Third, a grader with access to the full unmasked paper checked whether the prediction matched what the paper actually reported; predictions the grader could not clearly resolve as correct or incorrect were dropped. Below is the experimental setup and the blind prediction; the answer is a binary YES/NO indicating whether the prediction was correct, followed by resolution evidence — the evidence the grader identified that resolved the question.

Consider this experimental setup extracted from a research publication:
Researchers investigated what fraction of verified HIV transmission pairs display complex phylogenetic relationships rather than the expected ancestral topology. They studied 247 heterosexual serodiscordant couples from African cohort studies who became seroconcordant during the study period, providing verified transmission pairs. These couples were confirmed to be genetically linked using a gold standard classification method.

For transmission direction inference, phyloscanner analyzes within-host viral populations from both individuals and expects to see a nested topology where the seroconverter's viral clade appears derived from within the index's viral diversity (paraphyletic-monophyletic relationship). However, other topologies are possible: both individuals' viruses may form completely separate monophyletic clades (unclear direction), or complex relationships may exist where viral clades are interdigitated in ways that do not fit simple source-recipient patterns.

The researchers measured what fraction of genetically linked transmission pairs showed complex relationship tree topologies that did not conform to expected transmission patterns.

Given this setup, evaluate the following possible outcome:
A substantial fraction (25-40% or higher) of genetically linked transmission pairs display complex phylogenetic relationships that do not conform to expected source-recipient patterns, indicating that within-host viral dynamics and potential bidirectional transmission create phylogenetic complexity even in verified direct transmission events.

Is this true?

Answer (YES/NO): NO